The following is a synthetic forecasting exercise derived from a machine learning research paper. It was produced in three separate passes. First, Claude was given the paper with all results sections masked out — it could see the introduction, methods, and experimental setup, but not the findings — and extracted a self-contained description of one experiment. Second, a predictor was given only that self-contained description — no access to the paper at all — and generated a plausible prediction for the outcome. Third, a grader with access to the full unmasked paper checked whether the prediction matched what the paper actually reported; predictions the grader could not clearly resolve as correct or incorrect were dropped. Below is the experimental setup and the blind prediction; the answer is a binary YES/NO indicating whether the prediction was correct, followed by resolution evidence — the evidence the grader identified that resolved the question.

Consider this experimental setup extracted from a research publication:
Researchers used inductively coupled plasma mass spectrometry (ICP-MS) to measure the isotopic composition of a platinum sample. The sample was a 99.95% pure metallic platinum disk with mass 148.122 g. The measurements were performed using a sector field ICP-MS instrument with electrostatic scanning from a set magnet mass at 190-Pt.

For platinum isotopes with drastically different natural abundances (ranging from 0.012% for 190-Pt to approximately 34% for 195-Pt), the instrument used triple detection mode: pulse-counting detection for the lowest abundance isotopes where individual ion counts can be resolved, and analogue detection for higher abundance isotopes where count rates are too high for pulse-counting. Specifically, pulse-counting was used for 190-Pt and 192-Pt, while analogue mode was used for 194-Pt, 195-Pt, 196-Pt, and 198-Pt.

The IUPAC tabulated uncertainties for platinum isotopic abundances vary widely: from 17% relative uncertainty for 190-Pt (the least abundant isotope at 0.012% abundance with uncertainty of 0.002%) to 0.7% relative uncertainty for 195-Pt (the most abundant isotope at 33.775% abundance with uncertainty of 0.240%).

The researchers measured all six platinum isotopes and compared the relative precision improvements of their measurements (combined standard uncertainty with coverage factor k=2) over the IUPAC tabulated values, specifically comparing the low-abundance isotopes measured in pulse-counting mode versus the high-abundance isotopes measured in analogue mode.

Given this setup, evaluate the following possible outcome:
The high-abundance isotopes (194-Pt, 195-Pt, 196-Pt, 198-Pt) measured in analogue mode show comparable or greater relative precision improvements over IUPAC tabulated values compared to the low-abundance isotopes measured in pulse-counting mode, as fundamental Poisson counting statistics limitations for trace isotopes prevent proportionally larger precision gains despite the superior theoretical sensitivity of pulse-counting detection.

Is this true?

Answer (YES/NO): NO